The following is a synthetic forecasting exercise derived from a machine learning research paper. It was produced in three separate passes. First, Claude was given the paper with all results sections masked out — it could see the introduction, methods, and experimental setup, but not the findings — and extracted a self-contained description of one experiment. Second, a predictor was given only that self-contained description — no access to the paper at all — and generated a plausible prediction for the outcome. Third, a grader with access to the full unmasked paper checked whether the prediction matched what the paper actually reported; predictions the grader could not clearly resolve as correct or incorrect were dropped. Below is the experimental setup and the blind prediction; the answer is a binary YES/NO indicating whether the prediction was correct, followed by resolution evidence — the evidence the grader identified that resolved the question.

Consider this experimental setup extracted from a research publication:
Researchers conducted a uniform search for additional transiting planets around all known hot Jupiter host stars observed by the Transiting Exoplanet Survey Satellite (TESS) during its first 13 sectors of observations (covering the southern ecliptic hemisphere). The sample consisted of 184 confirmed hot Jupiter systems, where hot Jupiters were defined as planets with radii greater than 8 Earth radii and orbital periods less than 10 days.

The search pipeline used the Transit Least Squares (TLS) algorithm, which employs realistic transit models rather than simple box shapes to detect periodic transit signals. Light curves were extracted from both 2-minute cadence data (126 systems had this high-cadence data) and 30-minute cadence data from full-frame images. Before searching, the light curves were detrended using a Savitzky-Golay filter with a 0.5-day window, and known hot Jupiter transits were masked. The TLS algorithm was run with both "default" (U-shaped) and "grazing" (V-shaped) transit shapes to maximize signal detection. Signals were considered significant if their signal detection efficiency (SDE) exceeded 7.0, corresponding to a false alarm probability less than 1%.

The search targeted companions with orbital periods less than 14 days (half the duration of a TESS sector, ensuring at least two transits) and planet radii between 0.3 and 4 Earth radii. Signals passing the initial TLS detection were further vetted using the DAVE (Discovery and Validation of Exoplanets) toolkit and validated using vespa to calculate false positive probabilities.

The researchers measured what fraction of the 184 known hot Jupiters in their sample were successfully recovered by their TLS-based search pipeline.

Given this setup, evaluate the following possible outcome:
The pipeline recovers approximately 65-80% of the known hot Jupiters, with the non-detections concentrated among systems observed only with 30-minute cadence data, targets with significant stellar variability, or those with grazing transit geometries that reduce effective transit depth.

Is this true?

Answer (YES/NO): NO